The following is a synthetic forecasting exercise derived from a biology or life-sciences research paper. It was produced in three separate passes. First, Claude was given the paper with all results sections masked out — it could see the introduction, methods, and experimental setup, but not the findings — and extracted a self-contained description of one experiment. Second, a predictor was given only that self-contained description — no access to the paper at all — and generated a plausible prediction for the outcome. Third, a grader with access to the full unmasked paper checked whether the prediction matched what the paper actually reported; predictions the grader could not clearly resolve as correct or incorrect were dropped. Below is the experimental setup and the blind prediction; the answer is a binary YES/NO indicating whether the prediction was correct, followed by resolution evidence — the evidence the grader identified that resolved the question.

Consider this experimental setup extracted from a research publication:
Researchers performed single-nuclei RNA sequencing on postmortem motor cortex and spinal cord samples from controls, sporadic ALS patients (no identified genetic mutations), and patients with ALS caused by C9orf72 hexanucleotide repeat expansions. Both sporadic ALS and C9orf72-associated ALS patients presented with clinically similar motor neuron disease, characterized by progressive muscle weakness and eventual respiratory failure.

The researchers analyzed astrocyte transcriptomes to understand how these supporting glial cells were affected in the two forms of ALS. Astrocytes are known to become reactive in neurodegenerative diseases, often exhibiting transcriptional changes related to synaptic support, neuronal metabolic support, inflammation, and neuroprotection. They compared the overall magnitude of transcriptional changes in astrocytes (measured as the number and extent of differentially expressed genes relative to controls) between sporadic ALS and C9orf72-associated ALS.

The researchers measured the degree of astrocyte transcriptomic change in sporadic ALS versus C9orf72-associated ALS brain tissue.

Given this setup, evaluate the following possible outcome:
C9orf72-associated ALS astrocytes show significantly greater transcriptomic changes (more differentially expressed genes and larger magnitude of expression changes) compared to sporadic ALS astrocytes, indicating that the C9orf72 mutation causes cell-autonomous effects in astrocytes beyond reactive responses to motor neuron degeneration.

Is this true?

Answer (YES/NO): NO